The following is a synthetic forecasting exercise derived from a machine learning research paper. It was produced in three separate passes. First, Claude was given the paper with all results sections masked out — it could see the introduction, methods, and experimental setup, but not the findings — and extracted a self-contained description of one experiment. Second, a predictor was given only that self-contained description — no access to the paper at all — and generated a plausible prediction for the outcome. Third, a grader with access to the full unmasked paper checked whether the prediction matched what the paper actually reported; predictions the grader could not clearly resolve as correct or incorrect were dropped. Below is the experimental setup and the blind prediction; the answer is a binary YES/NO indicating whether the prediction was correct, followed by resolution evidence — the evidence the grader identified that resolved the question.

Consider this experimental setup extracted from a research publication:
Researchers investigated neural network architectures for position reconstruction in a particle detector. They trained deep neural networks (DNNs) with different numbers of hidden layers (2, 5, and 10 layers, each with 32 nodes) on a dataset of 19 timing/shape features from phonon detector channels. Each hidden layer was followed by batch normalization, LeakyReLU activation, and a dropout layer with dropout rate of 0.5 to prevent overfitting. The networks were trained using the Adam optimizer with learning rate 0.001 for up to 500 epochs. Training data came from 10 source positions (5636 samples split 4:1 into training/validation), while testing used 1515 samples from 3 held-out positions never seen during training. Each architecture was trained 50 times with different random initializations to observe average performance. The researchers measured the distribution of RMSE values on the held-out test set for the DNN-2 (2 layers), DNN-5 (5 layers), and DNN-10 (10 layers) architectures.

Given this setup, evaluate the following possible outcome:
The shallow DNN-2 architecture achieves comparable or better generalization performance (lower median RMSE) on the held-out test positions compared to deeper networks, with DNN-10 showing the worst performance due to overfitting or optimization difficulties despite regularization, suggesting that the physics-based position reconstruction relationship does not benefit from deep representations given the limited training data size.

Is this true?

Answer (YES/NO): YES